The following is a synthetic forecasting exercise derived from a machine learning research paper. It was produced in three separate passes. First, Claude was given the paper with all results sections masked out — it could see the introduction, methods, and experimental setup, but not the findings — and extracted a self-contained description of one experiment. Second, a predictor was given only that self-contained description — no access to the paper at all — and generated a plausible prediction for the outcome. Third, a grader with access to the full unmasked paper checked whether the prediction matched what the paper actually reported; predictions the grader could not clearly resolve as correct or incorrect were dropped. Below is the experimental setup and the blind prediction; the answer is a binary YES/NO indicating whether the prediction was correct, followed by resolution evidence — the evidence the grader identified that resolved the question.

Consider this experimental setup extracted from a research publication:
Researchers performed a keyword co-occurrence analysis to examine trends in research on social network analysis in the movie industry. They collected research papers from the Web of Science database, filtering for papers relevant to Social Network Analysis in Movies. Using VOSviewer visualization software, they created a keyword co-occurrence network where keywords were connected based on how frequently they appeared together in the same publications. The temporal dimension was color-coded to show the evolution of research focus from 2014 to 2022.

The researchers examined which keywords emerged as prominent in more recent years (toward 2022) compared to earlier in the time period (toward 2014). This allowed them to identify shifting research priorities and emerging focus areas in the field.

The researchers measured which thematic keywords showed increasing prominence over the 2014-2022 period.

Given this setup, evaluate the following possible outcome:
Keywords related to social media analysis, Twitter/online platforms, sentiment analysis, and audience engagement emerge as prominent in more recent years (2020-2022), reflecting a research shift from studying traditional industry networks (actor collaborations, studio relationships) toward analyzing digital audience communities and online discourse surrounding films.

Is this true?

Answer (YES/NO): NO